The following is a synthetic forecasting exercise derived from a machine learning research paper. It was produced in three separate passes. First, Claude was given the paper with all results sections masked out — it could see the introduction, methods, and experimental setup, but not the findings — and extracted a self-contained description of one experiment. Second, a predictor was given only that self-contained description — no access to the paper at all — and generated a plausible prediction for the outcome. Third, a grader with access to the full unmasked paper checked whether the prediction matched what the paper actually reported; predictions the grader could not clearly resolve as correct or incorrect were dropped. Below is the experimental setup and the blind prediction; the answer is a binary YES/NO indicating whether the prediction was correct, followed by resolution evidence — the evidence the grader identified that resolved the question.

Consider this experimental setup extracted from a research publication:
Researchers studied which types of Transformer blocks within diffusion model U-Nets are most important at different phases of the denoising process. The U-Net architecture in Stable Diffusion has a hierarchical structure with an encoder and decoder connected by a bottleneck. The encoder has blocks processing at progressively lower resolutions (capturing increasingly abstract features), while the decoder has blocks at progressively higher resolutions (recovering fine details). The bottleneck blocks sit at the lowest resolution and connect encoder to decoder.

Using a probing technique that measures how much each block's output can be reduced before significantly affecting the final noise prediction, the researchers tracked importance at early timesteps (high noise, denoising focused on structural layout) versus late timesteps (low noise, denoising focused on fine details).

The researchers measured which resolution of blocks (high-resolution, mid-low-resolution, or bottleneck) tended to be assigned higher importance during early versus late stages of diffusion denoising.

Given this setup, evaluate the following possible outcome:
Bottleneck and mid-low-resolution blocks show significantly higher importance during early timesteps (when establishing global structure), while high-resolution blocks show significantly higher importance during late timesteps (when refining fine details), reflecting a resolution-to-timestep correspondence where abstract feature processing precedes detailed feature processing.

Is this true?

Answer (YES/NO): NO